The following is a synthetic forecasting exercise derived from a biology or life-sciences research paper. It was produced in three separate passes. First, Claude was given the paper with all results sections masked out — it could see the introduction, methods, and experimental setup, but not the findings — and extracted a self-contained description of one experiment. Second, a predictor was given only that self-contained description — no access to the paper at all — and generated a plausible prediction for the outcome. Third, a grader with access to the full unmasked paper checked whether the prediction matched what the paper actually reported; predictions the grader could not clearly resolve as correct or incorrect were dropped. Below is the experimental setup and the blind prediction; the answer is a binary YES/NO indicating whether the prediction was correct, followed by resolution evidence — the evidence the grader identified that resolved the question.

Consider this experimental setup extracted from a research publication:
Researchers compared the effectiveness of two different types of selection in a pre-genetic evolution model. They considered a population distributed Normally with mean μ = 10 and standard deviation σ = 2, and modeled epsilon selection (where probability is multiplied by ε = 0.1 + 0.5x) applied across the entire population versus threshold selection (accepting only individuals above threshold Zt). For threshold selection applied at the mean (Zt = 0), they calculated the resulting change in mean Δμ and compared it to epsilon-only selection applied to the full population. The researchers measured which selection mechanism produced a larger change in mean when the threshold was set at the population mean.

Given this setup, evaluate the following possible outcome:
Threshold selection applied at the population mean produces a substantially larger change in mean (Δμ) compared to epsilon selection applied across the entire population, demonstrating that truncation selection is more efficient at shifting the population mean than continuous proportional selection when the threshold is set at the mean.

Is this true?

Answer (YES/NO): YES